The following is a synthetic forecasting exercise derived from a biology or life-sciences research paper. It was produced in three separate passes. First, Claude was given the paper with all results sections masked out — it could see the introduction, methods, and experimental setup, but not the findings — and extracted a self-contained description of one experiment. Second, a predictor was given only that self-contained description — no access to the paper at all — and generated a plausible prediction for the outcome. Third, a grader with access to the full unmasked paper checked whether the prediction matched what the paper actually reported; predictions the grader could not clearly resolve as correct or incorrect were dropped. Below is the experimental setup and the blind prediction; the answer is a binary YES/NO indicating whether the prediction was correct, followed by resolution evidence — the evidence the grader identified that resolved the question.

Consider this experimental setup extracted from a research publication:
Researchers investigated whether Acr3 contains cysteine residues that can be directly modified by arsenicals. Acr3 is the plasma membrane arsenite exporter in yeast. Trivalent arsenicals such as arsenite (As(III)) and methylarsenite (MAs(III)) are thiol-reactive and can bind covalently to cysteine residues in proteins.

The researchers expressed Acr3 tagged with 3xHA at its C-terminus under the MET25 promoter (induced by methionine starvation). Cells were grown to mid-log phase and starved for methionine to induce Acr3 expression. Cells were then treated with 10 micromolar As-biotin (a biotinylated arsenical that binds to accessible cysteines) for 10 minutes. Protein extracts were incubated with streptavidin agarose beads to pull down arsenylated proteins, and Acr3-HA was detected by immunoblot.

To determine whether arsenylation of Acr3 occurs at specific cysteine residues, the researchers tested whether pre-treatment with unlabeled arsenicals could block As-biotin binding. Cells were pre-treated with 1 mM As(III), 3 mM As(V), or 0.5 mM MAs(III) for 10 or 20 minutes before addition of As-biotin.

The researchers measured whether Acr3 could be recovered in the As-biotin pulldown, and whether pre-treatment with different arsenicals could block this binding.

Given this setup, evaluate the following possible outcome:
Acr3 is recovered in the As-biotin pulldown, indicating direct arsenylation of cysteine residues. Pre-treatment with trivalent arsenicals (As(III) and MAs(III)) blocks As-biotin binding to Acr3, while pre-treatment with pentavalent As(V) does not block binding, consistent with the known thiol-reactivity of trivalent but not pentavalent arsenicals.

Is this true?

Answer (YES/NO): NO